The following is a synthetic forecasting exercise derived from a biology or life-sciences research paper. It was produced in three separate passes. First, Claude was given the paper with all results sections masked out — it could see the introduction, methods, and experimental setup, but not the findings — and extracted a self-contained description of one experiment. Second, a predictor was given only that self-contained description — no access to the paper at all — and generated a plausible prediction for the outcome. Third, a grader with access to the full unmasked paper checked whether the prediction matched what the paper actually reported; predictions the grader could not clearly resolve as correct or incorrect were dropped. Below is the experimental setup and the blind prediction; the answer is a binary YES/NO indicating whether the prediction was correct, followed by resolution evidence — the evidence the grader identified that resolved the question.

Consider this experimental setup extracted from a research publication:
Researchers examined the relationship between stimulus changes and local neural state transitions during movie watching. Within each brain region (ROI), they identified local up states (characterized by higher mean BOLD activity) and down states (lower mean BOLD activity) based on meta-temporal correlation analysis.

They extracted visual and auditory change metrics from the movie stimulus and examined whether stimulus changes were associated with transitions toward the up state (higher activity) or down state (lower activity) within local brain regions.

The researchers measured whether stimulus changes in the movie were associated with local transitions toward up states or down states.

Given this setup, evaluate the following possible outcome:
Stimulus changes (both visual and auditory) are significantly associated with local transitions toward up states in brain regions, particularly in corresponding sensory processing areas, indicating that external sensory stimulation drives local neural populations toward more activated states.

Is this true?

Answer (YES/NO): YES